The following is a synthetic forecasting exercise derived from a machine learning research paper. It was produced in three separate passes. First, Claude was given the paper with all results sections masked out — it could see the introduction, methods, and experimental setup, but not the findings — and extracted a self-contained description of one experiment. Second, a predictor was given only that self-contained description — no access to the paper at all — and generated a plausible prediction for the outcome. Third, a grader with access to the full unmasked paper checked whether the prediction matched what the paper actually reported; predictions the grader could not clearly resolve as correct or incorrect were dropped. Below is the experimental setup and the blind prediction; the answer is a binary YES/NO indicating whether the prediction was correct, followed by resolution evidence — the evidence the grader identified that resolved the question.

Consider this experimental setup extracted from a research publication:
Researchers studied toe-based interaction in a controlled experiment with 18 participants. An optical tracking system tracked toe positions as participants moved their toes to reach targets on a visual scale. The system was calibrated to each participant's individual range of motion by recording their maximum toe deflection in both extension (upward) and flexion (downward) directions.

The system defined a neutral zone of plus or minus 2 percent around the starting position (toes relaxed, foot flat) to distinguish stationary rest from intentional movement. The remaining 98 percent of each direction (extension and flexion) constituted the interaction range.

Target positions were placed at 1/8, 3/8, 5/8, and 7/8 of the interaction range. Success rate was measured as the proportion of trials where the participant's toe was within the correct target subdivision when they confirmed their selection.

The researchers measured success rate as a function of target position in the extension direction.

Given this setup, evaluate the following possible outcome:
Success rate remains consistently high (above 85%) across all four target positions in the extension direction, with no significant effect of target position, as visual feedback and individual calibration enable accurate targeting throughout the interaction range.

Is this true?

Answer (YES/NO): NO